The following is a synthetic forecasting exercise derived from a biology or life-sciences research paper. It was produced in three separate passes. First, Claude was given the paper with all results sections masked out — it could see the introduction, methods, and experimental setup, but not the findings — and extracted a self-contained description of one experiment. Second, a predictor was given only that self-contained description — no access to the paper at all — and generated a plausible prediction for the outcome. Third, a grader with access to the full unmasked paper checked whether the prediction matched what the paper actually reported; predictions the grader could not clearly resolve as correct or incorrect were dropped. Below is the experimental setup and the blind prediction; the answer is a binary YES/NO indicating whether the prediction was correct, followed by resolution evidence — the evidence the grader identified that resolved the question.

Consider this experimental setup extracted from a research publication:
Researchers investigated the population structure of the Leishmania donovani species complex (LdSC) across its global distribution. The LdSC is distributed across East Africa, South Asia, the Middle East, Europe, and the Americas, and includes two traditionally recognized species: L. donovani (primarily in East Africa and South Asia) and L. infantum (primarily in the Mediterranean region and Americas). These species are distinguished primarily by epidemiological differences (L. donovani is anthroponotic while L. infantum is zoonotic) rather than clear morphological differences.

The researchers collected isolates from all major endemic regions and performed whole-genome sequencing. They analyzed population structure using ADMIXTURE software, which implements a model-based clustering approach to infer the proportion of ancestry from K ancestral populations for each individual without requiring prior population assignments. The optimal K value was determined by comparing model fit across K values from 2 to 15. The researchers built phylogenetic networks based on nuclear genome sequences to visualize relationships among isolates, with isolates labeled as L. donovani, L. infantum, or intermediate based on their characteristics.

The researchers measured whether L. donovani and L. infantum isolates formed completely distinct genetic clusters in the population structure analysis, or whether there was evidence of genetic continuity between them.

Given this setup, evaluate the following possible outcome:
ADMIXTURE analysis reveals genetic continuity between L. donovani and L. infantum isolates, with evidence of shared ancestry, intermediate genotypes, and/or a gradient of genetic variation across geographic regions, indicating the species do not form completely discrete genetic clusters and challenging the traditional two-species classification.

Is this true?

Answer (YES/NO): YES